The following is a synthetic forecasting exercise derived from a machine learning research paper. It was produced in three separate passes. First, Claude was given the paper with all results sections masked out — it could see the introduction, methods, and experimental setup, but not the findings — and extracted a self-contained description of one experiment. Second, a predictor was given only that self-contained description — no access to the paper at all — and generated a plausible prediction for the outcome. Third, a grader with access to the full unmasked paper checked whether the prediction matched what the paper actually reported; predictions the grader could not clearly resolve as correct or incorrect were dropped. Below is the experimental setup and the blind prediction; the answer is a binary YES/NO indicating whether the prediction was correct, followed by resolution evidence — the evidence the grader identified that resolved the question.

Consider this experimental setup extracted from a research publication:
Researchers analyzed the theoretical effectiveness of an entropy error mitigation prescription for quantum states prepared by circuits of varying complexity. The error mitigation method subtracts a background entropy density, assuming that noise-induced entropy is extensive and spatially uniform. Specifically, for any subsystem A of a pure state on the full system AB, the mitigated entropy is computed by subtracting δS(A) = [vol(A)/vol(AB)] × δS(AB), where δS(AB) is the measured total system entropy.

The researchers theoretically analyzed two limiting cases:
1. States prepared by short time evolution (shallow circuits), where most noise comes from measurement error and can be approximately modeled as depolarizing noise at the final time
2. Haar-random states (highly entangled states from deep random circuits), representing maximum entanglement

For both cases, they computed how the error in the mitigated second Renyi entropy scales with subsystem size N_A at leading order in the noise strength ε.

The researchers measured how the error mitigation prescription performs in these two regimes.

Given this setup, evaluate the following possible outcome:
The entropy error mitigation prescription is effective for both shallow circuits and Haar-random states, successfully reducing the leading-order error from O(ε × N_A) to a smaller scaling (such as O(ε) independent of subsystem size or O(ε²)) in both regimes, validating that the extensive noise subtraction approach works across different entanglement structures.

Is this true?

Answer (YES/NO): NO